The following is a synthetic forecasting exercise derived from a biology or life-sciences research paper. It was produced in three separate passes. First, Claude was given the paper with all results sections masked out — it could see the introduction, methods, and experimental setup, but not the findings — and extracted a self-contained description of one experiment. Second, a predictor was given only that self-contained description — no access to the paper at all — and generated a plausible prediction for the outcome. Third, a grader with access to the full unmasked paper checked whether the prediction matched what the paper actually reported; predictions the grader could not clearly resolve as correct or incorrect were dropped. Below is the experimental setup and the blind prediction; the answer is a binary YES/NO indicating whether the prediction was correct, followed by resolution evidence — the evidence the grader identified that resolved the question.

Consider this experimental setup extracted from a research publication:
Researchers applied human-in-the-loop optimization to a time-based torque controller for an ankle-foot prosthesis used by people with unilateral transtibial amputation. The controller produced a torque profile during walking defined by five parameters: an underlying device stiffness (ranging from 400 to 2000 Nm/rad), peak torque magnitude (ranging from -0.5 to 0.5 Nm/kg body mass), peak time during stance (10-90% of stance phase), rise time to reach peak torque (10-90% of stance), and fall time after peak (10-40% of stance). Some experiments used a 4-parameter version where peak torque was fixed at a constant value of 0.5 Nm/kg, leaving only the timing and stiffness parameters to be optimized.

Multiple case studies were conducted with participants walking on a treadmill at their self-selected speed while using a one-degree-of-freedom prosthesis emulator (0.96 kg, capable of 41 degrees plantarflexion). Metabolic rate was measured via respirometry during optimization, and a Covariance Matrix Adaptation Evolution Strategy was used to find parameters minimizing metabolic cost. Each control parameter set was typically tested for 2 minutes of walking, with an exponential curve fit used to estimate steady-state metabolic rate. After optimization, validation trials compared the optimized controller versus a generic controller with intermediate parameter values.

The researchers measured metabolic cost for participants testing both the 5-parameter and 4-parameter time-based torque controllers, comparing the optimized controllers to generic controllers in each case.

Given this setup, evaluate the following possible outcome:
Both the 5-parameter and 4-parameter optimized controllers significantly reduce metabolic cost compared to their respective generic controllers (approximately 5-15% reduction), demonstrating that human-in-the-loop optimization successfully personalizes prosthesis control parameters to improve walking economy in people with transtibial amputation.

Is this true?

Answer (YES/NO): NO